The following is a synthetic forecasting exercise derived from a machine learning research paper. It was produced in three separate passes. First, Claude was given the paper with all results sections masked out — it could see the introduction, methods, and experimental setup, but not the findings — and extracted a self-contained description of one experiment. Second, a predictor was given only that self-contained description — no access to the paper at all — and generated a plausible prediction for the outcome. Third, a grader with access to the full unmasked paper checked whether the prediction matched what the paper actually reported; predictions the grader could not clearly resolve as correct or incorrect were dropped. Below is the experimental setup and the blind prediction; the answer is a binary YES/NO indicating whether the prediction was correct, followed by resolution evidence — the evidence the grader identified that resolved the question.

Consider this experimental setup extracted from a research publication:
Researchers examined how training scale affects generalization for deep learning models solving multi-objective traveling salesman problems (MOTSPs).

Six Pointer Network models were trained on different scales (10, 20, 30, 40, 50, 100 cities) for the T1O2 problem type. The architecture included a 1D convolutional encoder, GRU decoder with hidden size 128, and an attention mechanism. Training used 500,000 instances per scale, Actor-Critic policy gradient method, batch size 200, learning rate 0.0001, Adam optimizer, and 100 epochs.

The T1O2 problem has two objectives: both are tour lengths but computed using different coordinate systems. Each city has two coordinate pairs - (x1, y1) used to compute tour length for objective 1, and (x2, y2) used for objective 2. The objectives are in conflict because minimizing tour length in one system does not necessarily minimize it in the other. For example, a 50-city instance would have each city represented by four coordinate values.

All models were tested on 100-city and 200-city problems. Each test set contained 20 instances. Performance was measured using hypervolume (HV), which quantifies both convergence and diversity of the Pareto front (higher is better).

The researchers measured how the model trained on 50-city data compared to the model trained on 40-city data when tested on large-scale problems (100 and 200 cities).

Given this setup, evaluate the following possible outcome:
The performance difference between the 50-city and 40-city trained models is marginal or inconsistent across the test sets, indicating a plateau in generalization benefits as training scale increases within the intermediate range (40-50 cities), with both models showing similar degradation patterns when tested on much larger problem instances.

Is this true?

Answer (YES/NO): NO